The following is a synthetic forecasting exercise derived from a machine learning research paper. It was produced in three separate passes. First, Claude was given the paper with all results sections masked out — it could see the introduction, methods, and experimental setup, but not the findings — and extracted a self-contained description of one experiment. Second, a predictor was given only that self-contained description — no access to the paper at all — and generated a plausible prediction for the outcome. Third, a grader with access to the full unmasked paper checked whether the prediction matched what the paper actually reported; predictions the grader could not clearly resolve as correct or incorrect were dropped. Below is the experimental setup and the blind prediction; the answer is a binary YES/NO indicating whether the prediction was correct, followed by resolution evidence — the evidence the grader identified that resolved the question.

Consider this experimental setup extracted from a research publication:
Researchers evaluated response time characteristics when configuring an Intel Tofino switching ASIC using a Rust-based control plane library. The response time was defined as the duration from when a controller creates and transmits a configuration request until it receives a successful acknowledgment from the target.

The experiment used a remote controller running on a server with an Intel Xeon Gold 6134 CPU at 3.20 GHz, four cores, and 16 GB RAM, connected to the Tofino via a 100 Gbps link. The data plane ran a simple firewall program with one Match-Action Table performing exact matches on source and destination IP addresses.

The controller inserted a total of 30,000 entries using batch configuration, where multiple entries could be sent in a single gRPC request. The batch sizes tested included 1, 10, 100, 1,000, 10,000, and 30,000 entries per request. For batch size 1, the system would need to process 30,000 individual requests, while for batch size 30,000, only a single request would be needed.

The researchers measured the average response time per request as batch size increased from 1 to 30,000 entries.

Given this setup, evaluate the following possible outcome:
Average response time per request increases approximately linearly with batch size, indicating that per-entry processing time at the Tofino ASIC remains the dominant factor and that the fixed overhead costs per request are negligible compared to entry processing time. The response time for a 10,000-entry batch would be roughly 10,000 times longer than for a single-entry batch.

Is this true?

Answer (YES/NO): NO